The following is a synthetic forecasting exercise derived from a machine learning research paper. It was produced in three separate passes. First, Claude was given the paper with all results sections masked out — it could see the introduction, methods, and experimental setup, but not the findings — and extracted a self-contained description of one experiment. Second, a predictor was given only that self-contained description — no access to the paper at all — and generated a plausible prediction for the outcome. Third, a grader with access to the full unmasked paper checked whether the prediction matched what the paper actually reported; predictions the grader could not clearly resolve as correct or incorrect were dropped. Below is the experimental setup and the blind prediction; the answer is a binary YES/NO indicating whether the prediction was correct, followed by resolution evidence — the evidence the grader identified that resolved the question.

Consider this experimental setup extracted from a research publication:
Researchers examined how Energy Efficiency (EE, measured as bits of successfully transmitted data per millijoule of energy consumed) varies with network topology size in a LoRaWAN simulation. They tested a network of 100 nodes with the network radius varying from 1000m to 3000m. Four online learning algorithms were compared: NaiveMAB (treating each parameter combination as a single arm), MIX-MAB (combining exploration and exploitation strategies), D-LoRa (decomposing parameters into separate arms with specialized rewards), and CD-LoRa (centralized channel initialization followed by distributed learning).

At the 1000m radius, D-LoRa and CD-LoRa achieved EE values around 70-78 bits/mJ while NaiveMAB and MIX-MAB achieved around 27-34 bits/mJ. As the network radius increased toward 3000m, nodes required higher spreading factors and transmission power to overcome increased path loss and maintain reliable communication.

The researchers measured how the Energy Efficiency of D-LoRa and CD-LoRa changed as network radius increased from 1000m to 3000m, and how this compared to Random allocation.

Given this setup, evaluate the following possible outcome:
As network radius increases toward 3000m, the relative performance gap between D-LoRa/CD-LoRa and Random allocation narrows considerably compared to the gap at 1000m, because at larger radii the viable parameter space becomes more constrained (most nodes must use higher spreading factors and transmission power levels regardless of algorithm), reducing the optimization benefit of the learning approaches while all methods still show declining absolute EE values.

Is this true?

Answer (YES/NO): NO